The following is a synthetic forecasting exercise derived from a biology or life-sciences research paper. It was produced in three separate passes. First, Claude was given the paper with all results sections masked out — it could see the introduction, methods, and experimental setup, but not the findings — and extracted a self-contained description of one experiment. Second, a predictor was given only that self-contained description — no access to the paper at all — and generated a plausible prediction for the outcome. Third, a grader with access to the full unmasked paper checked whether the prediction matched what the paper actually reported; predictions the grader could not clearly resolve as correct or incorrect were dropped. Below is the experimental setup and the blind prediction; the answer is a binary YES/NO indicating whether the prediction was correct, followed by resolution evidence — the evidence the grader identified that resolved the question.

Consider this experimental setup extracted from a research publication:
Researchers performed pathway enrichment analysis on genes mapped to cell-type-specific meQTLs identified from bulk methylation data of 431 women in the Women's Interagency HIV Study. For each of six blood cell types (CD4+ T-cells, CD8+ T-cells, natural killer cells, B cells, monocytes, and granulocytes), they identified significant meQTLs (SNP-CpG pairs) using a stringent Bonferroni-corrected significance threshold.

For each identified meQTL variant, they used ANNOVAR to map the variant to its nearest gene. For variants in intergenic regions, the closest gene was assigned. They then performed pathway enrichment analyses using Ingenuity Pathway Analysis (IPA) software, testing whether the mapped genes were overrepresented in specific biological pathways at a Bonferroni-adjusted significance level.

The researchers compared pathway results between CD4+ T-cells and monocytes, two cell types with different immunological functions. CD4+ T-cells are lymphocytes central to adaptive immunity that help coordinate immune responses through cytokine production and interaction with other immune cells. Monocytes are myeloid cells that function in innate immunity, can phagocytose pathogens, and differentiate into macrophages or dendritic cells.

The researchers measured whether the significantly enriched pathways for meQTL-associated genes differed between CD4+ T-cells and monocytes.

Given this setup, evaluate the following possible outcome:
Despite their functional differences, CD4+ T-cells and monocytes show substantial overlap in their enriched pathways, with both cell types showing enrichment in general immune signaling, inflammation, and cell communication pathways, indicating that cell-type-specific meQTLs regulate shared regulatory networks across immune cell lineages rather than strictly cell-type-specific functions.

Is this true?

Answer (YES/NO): NO